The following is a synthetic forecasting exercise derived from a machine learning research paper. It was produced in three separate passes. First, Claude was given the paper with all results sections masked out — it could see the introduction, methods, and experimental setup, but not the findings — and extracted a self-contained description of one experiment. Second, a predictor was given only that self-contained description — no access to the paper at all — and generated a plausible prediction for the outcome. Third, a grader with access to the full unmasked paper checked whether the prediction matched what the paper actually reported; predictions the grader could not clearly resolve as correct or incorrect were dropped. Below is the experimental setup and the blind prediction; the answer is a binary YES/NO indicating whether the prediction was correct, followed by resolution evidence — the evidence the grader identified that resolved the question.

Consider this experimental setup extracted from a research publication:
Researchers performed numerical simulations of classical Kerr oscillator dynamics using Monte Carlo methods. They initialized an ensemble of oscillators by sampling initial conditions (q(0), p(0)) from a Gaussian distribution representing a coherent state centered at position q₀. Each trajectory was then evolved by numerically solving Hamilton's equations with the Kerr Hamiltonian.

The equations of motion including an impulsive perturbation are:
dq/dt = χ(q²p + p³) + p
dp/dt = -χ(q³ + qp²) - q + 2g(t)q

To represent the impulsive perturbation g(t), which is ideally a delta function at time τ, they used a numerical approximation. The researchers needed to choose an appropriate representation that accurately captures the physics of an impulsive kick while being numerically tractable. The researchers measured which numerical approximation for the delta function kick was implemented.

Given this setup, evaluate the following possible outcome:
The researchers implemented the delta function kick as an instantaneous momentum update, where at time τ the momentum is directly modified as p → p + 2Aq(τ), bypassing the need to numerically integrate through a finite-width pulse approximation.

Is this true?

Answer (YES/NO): NO